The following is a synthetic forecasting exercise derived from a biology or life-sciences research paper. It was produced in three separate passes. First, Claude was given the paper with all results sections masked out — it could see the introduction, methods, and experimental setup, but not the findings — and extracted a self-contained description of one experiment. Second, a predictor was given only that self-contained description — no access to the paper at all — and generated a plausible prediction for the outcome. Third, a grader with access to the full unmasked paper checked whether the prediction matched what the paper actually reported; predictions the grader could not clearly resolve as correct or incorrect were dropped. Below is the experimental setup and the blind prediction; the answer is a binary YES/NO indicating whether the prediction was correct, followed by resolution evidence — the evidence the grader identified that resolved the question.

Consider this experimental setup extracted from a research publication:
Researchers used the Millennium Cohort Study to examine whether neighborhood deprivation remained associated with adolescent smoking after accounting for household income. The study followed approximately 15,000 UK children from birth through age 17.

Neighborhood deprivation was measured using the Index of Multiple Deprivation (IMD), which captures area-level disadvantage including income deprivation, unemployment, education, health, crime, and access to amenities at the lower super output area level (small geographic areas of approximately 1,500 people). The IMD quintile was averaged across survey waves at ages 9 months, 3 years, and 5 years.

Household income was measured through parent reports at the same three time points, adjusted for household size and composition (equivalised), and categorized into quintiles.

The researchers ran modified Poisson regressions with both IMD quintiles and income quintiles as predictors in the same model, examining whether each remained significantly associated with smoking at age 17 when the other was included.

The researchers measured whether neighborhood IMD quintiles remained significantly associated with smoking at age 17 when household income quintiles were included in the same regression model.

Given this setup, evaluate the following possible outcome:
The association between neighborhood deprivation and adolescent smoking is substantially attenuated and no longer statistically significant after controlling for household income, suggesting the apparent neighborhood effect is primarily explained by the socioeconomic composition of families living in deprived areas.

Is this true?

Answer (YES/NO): YES